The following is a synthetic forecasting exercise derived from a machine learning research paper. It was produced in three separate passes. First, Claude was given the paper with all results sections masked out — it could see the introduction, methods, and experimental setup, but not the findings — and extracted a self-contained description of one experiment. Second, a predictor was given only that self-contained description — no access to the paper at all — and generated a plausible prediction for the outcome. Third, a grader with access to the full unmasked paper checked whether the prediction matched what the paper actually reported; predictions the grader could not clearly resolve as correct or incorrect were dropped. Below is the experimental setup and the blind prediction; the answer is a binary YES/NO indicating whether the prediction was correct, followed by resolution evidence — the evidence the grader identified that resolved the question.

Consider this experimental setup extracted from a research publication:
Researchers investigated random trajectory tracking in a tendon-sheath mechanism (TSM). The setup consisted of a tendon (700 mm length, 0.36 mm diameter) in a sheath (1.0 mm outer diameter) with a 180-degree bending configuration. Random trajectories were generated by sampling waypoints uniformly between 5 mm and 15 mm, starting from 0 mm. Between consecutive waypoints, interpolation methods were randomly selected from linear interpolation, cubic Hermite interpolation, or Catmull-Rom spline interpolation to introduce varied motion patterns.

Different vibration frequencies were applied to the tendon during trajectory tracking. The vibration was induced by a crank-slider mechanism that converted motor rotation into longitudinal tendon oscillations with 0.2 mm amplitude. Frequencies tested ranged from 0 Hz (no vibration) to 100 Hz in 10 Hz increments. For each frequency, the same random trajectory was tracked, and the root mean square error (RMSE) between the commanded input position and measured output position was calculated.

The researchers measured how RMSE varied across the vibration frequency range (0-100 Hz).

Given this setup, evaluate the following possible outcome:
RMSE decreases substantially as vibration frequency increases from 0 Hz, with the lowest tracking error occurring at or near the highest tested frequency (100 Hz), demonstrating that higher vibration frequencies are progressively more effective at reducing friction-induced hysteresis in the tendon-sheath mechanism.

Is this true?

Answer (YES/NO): NO